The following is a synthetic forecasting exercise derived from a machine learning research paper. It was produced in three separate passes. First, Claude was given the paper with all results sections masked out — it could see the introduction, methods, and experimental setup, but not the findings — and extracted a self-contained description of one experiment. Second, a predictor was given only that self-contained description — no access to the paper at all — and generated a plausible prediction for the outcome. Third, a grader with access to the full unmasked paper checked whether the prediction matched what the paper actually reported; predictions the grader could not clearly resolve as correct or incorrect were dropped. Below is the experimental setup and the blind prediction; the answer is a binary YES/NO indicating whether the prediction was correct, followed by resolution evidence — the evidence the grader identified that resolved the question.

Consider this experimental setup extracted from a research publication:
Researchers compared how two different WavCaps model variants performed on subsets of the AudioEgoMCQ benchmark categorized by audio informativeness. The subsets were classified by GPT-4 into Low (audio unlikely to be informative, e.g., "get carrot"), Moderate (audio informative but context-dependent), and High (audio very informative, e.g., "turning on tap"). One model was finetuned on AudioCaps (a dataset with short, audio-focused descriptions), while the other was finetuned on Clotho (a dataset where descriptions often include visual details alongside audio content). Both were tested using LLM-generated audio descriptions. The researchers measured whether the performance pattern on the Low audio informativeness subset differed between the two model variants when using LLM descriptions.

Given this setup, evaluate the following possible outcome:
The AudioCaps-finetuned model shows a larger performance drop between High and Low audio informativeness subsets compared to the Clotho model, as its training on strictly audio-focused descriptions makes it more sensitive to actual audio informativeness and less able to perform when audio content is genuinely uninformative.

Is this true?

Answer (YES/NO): NO